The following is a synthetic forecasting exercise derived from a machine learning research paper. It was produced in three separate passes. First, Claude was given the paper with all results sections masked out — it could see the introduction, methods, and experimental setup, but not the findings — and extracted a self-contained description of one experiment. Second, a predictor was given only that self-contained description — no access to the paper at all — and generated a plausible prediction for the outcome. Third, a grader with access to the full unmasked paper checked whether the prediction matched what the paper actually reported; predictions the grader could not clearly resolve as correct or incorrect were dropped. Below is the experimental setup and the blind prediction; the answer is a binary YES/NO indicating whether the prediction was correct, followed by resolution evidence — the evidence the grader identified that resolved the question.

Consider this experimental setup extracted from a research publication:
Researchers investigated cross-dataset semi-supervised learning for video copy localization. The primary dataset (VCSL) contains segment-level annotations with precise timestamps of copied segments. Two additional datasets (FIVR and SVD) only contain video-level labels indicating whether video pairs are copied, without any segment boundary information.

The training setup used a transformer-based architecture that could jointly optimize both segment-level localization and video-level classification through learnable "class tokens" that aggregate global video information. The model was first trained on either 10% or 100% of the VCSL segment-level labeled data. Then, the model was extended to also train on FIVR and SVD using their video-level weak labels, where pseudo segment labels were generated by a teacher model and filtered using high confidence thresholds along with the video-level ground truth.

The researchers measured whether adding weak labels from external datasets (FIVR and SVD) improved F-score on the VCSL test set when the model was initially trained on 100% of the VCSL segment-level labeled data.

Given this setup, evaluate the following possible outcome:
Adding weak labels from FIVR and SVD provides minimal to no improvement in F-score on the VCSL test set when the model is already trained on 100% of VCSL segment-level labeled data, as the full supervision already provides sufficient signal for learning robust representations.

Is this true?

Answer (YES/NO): NO